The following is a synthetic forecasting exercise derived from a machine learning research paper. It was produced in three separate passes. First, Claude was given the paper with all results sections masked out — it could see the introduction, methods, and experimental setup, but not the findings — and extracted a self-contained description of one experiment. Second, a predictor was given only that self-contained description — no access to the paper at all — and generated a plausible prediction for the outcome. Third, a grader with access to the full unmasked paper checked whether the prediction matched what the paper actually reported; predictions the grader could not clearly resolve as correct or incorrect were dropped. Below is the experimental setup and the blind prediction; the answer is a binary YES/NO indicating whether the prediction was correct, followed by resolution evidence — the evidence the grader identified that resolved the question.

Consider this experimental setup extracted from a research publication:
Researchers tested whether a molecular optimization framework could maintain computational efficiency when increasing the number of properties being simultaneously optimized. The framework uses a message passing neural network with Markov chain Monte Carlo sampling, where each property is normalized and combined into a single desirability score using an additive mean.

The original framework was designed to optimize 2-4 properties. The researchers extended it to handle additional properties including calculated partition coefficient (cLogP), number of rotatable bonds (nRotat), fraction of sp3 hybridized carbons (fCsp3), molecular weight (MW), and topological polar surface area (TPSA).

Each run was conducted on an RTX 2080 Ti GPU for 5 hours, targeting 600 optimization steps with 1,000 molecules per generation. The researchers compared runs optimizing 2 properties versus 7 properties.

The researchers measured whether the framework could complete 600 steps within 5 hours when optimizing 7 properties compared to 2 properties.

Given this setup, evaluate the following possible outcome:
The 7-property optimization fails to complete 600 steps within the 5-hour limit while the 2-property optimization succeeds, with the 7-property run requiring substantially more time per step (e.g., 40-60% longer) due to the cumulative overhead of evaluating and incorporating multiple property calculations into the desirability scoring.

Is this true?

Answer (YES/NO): NO